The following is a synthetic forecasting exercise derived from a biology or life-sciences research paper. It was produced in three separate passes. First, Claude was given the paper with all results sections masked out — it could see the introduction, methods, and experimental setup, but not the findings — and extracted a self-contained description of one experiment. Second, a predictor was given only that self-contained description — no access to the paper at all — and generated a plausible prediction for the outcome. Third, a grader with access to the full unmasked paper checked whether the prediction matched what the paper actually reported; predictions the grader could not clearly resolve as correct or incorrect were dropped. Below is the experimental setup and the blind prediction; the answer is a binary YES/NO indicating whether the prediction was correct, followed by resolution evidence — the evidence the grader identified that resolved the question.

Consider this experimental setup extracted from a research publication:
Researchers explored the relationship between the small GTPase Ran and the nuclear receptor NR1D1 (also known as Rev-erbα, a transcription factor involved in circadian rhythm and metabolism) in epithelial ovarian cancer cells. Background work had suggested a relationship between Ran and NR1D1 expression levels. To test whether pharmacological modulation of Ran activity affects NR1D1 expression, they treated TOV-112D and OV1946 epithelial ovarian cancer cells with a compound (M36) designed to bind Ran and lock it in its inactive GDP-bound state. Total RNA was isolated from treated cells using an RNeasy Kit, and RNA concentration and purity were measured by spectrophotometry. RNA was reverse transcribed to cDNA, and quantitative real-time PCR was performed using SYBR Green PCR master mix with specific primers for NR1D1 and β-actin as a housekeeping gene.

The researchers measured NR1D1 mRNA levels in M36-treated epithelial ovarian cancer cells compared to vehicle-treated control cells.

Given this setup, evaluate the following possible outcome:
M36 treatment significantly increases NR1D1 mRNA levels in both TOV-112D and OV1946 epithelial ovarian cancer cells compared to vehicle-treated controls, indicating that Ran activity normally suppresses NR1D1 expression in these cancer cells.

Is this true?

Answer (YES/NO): YES